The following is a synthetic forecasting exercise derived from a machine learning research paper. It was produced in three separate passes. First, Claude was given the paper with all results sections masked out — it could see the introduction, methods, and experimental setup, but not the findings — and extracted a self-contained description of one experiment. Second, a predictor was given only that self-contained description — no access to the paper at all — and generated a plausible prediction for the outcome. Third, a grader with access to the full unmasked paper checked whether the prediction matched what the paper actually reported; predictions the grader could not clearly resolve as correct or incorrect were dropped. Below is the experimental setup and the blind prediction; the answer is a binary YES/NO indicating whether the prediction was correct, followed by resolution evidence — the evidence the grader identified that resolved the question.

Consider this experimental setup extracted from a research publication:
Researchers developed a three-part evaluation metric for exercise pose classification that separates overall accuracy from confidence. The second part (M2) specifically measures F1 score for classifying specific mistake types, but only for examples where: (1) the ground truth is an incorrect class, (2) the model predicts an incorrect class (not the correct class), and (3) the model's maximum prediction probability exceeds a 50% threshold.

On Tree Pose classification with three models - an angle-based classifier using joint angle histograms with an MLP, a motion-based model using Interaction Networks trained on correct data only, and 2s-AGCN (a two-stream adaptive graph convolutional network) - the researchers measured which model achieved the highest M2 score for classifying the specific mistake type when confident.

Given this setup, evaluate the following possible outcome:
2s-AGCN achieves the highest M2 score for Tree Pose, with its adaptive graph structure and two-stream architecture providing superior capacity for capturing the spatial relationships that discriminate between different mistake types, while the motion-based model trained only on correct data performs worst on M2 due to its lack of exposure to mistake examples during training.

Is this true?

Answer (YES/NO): YES